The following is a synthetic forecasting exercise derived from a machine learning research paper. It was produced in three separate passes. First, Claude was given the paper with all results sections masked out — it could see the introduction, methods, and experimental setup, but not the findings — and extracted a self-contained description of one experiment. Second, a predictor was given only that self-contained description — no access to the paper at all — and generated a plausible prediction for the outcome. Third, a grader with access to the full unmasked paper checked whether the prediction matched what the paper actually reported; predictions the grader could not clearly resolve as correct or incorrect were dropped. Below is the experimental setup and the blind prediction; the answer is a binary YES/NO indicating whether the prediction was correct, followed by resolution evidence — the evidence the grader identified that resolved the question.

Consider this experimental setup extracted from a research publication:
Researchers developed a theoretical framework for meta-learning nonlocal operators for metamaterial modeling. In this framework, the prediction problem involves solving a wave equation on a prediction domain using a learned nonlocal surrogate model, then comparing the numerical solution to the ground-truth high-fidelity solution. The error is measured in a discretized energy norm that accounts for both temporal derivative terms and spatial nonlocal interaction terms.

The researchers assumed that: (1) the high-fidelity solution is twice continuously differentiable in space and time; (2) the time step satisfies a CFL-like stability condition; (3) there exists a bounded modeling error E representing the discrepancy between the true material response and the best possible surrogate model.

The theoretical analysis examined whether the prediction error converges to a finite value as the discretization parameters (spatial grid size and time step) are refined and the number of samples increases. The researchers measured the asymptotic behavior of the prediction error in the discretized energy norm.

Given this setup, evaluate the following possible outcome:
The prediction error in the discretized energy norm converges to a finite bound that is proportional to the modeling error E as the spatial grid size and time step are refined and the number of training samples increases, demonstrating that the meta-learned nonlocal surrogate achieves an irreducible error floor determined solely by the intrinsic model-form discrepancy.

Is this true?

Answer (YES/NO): YES